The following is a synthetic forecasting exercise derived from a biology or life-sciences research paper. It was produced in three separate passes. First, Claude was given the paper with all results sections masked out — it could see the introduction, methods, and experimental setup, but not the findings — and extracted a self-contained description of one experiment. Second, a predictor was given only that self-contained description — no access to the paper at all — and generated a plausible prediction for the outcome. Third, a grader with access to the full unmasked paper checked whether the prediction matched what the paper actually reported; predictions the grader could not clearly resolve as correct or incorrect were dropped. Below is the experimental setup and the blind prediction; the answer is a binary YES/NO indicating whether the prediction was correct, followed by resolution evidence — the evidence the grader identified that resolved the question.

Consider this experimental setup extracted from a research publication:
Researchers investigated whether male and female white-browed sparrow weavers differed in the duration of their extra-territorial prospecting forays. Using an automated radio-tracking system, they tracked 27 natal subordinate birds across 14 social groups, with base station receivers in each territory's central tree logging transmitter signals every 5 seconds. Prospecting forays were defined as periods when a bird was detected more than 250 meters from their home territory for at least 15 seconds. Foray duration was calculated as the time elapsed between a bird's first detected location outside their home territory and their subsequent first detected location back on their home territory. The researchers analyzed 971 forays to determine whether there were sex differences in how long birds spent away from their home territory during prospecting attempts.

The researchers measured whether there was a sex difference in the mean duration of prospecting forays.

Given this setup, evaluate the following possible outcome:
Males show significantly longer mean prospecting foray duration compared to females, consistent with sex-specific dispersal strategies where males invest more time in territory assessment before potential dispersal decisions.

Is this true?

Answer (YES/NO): NO